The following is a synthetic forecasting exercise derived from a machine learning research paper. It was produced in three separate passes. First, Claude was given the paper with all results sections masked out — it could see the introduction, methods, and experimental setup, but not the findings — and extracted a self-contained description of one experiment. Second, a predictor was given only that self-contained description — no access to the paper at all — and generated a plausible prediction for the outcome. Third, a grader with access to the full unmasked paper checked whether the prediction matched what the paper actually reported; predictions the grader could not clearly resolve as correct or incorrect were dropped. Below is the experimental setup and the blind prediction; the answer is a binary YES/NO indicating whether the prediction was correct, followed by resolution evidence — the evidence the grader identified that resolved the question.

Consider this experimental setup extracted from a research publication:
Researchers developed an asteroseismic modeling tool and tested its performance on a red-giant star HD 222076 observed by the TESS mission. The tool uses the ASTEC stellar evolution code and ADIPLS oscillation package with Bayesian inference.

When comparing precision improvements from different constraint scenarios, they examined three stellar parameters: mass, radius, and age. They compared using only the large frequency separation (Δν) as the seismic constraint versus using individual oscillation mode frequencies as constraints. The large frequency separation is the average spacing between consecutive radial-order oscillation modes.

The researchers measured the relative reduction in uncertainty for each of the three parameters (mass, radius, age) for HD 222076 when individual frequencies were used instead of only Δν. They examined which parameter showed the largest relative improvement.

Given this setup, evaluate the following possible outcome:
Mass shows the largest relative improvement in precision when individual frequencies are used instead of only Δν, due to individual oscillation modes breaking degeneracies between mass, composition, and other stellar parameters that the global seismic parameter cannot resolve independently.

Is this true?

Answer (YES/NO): NO